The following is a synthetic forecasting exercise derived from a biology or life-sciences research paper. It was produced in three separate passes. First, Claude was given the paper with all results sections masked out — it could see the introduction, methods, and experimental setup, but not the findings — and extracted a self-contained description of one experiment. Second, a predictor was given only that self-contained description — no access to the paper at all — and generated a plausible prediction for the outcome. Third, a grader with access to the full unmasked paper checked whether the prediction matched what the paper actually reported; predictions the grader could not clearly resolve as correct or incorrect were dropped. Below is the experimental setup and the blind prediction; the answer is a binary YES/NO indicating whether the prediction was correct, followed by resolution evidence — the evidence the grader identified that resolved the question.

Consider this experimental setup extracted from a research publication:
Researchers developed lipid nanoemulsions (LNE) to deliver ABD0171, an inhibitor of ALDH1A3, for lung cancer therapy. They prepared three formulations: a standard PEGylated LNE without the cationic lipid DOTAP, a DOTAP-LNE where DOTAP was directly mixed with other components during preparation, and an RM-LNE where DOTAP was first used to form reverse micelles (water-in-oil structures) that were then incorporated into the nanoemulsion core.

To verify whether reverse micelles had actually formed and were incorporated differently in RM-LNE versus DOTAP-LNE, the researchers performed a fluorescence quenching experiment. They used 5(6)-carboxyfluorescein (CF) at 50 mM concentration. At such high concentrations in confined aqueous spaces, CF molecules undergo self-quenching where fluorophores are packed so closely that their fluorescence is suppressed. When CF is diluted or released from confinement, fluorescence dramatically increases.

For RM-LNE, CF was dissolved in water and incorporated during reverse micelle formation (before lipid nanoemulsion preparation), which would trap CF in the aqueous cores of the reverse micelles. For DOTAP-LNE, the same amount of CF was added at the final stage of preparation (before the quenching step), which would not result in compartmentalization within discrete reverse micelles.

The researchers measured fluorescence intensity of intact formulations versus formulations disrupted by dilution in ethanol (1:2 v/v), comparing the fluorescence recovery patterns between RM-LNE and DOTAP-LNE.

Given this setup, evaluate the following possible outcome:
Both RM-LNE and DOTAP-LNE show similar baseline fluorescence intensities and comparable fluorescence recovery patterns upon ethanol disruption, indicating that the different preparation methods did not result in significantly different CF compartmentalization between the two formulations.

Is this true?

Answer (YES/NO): NO